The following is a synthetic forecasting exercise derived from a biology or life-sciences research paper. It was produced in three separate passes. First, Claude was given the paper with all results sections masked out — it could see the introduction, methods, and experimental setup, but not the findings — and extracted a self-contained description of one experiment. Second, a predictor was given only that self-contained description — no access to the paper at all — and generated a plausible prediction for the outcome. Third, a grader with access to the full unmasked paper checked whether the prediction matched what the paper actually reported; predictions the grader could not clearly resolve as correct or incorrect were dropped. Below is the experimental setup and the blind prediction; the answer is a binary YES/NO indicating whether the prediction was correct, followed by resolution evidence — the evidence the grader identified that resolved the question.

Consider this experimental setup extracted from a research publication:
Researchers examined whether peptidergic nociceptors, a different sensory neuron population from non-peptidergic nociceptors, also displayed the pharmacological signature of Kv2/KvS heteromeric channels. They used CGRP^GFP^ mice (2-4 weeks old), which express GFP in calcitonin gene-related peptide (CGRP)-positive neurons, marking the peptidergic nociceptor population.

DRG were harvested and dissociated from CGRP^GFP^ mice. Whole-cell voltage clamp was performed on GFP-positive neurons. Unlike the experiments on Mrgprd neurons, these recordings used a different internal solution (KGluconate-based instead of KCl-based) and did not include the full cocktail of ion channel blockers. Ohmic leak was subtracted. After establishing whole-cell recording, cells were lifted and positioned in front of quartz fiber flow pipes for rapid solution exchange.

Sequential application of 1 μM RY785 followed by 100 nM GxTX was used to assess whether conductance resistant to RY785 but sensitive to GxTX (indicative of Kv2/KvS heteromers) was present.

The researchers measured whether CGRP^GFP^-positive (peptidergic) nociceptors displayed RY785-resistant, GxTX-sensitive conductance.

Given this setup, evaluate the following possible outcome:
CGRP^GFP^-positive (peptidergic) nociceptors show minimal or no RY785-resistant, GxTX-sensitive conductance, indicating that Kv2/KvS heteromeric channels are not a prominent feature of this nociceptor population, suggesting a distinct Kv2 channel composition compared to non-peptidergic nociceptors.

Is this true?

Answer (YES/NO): NO